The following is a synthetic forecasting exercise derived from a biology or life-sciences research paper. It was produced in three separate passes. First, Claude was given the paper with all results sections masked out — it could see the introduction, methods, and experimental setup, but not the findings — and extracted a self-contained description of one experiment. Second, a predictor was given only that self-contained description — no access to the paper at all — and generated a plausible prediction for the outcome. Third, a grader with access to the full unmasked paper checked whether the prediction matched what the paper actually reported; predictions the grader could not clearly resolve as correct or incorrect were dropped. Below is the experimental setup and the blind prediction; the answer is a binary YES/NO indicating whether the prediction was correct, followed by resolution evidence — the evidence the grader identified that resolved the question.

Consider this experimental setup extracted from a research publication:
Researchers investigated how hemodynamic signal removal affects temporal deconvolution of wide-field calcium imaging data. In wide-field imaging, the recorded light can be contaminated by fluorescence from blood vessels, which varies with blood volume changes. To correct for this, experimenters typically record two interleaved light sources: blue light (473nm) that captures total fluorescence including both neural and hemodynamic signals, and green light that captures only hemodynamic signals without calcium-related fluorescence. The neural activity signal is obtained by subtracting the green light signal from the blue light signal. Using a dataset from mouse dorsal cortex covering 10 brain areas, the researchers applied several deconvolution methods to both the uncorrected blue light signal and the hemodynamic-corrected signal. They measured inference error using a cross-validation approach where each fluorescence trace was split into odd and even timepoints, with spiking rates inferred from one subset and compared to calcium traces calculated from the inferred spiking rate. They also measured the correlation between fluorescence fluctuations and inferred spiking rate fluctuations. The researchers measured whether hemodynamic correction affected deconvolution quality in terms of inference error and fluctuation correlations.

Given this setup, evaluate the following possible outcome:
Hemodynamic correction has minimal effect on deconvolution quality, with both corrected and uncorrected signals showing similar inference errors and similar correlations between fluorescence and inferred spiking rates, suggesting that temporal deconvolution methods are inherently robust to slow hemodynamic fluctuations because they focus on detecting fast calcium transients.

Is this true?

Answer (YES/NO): YES